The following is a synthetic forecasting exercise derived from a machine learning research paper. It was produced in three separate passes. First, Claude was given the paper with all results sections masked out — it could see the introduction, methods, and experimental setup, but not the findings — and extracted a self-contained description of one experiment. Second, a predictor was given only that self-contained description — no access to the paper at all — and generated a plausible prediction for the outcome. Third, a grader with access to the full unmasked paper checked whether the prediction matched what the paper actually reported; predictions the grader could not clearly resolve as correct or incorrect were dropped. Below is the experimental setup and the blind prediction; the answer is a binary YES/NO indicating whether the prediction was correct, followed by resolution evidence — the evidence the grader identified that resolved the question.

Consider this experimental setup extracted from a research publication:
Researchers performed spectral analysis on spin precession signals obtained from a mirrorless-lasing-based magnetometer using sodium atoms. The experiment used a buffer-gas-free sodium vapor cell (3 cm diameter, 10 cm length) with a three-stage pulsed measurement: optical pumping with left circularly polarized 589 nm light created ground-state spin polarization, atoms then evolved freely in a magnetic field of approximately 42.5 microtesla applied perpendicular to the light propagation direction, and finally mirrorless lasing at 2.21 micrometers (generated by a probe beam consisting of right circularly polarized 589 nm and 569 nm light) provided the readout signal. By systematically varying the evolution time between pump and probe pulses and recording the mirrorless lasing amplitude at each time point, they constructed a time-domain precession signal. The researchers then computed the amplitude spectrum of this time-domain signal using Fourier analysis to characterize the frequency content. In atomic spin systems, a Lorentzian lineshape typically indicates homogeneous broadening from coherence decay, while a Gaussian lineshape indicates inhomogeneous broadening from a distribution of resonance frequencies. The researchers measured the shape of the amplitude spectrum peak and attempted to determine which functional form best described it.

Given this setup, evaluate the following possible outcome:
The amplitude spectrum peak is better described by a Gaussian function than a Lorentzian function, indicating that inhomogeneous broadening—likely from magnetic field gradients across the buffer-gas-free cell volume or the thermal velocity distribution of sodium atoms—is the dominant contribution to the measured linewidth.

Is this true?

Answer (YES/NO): NO